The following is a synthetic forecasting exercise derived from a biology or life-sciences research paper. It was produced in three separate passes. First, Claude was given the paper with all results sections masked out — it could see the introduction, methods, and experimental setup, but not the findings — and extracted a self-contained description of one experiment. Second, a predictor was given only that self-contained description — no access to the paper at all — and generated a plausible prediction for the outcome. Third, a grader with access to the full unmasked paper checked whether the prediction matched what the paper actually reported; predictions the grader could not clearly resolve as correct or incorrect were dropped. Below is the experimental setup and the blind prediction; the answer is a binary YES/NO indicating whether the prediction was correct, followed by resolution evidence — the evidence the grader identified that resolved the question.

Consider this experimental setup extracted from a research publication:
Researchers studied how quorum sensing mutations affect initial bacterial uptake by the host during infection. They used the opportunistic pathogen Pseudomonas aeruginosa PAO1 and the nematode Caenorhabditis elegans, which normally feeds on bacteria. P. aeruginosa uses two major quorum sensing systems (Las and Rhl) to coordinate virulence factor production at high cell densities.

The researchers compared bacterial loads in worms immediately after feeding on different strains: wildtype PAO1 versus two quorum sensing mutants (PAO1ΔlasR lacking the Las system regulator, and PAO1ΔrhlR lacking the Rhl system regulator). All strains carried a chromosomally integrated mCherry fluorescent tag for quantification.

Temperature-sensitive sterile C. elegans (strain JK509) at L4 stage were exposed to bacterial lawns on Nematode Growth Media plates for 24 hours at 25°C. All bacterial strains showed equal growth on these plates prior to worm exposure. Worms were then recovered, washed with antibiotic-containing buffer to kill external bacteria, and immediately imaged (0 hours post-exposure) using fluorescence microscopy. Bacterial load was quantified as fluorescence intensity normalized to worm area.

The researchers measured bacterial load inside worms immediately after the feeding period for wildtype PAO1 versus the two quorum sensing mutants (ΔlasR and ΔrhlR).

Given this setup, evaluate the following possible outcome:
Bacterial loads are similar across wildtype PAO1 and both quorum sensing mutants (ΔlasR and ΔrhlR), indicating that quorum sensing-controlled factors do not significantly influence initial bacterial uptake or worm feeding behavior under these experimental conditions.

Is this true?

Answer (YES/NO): NO